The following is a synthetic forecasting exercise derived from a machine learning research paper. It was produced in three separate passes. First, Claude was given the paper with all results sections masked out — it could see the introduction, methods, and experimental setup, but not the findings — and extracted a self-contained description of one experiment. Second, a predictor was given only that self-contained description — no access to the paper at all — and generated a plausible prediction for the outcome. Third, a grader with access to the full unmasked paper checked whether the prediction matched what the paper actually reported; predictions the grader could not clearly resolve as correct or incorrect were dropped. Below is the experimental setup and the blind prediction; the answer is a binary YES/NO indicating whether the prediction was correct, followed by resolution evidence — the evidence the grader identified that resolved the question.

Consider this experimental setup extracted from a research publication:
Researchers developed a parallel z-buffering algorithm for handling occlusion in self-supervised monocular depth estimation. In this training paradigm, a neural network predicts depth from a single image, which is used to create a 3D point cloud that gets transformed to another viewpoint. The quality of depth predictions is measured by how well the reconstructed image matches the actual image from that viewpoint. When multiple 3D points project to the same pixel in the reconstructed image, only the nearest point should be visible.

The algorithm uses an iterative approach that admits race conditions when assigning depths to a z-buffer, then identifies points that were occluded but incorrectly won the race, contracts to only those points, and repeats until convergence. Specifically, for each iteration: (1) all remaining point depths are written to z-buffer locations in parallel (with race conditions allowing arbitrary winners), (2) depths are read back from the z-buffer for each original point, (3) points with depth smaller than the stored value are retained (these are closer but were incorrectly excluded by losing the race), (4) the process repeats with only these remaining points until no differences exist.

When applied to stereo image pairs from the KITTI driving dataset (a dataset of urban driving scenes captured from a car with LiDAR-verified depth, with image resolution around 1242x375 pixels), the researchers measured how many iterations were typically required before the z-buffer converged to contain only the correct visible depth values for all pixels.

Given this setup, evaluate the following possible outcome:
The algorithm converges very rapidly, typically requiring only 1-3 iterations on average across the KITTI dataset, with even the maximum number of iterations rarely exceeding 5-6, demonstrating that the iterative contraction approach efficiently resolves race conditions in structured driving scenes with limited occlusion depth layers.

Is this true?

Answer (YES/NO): NO